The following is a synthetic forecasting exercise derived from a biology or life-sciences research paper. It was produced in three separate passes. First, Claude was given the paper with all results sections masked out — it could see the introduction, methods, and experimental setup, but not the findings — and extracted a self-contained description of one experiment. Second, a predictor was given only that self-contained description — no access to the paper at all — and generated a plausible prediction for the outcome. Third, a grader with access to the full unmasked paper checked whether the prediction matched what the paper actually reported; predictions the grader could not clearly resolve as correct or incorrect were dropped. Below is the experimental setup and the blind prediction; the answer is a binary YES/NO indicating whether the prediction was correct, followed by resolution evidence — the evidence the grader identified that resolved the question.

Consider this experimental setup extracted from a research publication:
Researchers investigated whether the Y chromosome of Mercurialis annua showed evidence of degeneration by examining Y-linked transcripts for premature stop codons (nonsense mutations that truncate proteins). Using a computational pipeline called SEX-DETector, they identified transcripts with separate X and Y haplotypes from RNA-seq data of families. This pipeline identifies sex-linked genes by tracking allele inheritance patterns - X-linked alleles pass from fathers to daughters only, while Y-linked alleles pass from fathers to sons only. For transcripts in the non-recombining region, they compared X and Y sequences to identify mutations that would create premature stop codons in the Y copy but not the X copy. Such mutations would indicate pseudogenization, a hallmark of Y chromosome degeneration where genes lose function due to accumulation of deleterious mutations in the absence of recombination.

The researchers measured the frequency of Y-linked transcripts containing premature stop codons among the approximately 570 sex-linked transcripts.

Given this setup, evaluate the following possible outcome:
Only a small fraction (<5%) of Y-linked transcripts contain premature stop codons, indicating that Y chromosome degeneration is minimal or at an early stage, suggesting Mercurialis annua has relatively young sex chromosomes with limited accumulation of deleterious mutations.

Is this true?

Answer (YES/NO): YES